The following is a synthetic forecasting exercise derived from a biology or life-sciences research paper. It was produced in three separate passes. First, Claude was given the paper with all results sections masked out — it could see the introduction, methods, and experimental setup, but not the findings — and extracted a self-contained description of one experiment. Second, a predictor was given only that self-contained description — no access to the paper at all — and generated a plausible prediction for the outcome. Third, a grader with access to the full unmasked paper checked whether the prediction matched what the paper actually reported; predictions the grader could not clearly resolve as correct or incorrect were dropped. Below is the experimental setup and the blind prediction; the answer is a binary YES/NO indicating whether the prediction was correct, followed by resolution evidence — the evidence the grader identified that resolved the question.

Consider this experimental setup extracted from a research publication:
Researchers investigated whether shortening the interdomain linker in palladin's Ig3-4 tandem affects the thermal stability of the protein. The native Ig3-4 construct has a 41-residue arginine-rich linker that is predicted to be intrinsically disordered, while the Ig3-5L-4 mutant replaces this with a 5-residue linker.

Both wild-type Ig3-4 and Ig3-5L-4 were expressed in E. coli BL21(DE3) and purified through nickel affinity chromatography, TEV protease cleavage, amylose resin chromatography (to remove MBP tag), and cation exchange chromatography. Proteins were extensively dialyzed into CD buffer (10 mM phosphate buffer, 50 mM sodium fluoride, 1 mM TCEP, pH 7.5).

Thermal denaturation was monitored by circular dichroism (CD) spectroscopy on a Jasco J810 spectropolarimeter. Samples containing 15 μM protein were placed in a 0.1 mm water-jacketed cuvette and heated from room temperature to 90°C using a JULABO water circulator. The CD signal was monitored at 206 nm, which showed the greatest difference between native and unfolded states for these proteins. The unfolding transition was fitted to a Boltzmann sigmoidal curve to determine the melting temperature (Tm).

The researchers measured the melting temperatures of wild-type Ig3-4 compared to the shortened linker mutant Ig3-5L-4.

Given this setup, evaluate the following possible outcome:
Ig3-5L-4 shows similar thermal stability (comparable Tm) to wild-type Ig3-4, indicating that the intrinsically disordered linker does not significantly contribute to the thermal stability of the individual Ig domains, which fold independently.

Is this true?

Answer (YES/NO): NO